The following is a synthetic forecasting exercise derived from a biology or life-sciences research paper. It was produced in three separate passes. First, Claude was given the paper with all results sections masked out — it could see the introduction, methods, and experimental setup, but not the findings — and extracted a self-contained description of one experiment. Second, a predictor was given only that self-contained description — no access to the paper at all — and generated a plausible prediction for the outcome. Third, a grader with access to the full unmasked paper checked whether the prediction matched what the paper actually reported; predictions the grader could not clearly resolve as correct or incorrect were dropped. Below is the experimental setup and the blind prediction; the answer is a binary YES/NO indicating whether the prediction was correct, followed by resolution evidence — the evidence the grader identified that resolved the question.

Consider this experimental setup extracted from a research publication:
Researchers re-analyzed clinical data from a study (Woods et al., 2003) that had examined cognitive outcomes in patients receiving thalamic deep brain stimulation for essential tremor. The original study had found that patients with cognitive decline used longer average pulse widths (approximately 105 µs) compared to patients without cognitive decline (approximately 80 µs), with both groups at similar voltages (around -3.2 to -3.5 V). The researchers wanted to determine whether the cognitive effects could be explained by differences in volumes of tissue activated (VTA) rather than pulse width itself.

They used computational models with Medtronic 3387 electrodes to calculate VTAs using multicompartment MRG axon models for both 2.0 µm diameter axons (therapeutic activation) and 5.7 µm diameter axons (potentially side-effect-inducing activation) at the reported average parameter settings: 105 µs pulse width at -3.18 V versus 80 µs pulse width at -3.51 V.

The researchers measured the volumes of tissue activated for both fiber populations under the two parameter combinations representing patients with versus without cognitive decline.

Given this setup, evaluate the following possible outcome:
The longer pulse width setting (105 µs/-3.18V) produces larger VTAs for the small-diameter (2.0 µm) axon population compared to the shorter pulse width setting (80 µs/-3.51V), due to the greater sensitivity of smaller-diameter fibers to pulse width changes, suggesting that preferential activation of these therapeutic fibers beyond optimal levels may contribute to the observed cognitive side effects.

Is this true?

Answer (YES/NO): NO